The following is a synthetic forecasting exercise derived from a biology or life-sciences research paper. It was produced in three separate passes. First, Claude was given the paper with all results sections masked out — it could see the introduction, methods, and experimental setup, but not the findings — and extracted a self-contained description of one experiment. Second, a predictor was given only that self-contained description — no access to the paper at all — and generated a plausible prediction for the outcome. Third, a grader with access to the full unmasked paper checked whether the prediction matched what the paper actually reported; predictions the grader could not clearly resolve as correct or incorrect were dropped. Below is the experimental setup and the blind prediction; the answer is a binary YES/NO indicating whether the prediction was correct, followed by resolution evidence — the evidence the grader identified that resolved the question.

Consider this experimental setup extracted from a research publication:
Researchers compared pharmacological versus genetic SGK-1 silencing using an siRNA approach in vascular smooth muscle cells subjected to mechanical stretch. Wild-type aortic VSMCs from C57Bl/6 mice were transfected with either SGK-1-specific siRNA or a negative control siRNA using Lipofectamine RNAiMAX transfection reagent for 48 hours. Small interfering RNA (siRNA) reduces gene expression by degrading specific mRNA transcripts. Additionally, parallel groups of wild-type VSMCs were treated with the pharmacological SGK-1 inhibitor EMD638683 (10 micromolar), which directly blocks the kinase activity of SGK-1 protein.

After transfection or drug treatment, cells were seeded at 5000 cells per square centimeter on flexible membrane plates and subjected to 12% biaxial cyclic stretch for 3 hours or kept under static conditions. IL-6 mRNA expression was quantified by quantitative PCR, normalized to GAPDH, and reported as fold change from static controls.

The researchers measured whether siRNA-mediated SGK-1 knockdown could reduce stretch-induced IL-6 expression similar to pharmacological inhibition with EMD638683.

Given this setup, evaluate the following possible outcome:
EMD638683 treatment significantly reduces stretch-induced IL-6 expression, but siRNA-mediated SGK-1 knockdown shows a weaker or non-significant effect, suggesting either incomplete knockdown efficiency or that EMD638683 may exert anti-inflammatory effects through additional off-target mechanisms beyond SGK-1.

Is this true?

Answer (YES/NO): NO